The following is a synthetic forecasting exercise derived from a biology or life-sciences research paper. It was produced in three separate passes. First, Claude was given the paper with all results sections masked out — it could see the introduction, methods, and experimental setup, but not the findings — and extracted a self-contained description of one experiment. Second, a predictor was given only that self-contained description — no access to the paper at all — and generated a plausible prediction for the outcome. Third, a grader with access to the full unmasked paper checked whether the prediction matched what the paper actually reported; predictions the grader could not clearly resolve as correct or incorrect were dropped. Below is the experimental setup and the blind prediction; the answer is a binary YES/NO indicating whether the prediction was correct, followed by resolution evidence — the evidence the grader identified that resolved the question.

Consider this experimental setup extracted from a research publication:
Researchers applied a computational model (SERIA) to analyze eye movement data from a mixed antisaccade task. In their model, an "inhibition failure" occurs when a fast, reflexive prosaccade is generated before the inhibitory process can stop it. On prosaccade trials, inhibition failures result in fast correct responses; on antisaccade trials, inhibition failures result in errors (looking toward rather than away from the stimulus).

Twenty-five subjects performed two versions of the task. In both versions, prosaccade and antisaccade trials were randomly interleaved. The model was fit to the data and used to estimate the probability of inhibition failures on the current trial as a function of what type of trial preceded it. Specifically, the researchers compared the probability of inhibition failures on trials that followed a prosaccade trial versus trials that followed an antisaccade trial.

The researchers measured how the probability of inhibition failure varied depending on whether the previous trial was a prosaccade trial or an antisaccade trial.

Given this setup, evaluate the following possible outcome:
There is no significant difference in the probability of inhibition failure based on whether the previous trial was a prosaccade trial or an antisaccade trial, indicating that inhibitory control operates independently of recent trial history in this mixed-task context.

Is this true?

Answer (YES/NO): NO